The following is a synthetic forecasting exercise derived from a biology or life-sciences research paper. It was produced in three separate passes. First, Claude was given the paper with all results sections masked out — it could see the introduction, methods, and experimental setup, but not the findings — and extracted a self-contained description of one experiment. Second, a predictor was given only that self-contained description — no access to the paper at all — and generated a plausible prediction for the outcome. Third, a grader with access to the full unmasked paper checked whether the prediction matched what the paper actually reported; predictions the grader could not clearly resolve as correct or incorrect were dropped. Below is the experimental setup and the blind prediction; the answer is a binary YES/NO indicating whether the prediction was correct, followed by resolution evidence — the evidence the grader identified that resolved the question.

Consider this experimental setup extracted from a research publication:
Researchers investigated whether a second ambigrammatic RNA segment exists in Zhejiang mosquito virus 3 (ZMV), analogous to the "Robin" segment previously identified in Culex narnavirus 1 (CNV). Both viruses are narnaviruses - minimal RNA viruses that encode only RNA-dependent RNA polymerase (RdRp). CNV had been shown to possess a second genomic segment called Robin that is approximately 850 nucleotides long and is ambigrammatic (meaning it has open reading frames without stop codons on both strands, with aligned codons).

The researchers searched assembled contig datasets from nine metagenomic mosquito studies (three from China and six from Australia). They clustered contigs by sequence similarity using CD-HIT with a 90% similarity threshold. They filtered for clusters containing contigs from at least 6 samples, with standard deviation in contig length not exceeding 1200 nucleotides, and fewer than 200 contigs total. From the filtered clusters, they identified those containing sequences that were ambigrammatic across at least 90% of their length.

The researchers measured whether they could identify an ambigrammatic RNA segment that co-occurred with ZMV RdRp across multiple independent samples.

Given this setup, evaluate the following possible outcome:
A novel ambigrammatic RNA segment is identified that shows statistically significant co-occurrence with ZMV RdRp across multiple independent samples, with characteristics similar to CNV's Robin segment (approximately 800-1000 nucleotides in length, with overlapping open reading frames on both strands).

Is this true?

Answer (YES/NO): YES